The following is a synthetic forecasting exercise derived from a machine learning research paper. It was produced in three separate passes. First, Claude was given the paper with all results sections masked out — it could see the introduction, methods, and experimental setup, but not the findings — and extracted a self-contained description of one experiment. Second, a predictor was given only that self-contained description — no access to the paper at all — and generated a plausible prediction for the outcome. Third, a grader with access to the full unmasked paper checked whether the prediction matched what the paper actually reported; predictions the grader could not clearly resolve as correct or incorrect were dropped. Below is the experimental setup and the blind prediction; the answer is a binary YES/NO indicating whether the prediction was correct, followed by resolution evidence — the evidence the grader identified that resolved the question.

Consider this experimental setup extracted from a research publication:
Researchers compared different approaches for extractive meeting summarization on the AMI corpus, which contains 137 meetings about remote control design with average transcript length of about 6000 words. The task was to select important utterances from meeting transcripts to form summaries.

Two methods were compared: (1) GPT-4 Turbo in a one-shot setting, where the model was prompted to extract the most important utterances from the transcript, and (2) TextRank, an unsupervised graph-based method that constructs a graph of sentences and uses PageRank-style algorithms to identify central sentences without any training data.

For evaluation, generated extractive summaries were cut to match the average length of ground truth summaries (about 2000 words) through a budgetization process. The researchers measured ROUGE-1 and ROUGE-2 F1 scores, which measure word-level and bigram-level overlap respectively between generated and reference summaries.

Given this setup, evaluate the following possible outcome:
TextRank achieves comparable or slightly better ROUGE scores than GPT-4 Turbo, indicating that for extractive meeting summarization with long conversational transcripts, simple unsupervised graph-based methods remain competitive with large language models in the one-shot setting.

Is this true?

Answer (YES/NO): NO